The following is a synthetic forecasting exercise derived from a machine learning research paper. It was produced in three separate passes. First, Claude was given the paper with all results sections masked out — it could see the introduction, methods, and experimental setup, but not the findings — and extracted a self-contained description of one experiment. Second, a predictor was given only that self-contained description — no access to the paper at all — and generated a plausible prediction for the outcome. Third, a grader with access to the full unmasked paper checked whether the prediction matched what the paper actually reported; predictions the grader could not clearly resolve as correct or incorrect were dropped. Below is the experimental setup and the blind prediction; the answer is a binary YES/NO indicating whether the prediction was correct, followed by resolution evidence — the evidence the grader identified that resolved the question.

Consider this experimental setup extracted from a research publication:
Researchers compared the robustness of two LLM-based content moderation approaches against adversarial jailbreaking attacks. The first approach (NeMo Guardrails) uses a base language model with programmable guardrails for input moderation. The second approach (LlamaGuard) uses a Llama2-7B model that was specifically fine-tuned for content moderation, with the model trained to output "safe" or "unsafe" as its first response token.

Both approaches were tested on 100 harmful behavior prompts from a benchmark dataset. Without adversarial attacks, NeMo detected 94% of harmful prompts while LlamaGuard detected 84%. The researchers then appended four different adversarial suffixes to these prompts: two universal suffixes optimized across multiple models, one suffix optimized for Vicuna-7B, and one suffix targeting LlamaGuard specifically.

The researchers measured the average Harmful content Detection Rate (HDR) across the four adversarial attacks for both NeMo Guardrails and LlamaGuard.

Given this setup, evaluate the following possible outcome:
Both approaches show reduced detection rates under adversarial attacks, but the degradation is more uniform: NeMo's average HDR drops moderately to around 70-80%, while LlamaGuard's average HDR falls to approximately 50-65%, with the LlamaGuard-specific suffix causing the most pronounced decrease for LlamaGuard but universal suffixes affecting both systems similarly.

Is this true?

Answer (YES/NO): NO